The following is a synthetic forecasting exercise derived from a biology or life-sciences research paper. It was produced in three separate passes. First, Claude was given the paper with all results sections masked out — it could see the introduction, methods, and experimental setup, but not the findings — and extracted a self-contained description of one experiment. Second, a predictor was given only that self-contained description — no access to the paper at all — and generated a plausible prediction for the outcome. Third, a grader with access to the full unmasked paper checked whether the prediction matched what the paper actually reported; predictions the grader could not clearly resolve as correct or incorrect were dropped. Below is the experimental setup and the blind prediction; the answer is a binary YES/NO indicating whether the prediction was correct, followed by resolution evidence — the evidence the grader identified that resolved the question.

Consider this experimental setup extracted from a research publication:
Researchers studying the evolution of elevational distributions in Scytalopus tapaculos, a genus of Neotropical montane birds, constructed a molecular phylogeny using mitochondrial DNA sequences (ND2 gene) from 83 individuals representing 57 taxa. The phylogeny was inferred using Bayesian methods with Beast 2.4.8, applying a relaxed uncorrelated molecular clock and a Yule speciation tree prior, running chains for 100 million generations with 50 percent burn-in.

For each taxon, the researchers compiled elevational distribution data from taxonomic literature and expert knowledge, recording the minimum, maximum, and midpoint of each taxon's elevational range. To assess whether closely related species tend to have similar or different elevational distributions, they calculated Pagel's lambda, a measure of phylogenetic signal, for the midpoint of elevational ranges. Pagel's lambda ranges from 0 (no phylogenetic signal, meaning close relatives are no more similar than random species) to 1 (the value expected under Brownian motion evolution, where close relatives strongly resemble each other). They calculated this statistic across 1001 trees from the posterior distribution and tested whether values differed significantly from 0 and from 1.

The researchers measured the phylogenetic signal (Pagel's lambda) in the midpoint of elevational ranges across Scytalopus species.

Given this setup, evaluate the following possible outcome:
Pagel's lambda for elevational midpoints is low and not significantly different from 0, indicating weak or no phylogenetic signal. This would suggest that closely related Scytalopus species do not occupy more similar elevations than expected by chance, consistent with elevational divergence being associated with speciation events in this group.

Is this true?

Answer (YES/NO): NO